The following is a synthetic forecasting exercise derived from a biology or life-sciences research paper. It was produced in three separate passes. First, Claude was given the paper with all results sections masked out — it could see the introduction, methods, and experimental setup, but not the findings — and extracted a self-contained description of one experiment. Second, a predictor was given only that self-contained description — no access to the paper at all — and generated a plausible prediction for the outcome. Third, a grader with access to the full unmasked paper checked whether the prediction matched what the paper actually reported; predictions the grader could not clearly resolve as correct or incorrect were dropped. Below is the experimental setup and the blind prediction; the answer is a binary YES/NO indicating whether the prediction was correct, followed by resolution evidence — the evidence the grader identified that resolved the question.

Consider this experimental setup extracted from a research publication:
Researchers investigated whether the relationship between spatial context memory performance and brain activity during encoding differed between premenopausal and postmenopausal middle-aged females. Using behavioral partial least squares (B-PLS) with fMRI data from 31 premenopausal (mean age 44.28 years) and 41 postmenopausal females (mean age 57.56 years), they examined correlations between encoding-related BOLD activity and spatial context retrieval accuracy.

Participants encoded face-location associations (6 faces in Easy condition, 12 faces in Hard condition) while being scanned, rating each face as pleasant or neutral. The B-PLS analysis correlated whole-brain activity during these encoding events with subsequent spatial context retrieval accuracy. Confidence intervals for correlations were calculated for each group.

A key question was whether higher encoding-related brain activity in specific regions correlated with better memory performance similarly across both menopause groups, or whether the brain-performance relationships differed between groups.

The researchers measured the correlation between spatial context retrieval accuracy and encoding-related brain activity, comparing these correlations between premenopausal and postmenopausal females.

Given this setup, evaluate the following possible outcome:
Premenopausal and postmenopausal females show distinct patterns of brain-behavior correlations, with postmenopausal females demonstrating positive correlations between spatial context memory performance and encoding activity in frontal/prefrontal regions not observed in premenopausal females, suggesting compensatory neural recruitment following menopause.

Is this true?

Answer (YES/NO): NO